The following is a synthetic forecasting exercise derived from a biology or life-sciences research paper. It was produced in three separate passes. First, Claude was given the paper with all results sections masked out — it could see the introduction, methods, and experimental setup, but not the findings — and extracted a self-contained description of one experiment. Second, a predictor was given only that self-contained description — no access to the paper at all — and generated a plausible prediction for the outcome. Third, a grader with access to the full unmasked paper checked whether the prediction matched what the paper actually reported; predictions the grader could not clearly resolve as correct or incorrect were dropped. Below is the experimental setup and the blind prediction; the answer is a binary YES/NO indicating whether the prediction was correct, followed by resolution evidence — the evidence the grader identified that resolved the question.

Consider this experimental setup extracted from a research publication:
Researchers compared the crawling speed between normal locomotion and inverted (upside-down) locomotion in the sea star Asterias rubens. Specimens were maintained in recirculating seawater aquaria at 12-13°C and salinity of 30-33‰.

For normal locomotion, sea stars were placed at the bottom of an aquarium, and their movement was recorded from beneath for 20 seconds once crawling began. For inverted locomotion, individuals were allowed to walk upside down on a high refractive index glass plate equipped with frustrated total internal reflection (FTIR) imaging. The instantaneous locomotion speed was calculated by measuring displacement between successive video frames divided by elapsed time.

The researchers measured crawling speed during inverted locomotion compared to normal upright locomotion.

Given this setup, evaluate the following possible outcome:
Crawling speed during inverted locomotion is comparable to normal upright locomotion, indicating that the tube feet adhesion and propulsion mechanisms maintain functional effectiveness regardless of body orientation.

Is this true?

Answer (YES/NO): NO